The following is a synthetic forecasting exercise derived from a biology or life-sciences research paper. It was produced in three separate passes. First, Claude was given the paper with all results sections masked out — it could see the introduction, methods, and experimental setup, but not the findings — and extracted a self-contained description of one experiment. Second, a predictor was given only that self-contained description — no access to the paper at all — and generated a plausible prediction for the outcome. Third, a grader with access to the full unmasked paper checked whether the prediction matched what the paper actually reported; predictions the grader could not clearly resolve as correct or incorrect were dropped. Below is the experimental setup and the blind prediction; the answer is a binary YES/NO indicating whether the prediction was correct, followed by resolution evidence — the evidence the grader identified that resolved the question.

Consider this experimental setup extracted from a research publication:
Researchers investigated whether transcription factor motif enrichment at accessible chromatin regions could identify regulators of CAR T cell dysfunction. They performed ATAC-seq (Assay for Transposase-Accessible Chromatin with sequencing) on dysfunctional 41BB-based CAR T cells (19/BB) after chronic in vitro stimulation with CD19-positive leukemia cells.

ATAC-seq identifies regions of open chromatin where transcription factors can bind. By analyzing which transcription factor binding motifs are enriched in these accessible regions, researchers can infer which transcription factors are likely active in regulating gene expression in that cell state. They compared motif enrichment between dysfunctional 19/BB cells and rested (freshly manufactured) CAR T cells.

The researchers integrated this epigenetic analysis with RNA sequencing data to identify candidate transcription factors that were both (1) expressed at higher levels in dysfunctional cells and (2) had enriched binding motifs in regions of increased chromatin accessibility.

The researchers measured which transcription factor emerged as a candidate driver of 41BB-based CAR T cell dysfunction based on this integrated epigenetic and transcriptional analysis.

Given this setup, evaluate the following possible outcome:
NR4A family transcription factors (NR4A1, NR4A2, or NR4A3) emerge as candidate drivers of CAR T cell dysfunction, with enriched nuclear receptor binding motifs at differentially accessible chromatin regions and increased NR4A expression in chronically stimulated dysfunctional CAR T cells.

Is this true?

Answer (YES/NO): NO